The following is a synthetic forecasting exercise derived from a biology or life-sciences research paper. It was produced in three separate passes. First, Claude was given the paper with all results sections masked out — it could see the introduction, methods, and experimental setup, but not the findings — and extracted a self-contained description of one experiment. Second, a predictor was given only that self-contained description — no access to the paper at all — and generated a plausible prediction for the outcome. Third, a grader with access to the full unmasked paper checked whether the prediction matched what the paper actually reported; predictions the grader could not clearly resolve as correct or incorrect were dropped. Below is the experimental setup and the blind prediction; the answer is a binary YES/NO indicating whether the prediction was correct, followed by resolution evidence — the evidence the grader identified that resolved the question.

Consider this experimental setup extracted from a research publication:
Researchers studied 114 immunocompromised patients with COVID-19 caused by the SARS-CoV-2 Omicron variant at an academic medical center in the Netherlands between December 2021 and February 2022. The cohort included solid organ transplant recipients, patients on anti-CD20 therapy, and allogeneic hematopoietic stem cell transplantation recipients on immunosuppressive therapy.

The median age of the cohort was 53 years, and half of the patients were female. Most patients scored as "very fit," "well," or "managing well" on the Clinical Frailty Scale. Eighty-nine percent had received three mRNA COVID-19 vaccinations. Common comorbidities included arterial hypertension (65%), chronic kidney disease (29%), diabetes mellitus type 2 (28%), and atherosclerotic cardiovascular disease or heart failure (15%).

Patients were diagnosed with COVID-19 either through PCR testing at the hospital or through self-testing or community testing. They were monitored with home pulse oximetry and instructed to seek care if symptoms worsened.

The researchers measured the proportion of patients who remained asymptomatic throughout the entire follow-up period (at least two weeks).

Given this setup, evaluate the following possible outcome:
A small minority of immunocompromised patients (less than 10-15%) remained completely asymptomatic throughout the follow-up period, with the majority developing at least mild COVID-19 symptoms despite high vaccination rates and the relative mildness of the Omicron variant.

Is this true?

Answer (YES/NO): YES